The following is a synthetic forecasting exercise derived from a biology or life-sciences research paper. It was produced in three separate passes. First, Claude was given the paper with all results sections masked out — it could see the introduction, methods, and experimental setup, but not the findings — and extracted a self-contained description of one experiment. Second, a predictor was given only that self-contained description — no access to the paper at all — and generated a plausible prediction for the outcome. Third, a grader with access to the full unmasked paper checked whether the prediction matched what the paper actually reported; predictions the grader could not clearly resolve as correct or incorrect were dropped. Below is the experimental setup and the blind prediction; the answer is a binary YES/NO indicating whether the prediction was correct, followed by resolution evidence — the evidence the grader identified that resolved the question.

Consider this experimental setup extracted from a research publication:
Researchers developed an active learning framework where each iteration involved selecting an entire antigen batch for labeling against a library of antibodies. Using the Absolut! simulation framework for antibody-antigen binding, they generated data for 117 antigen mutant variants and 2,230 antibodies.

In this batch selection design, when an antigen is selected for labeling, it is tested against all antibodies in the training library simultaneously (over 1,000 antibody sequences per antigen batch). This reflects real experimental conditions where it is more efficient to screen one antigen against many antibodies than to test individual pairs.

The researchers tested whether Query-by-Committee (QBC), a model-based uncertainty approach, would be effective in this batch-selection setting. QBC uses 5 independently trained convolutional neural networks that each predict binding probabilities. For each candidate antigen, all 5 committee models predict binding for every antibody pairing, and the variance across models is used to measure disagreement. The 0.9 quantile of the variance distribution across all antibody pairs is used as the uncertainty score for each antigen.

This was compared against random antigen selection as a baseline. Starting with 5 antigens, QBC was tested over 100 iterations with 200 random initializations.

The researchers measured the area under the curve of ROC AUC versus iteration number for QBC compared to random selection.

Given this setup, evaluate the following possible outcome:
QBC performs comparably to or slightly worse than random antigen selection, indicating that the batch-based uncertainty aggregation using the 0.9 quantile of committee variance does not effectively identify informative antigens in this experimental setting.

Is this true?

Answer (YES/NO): NO